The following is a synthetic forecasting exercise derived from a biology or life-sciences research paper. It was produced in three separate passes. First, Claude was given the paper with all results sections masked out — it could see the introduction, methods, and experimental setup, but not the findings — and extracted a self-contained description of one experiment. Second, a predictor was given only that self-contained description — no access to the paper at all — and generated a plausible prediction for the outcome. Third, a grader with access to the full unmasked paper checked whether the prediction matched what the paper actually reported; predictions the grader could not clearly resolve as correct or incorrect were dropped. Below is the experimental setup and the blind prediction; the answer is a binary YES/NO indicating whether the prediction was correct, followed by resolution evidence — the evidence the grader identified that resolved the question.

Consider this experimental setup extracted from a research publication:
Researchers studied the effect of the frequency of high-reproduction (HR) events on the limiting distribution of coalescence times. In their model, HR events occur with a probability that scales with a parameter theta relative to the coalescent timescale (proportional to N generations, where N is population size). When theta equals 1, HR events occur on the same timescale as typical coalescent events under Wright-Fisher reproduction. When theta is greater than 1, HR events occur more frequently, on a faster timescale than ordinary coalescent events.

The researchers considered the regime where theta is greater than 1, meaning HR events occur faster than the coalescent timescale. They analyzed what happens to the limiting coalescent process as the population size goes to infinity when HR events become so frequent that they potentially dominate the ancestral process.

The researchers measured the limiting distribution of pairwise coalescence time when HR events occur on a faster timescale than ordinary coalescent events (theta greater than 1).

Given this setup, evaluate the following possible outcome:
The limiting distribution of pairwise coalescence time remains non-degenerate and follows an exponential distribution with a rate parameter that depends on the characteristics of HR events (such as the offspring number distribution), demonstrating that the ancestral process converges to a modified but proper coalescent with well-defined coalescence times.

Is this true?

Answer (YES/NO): YES